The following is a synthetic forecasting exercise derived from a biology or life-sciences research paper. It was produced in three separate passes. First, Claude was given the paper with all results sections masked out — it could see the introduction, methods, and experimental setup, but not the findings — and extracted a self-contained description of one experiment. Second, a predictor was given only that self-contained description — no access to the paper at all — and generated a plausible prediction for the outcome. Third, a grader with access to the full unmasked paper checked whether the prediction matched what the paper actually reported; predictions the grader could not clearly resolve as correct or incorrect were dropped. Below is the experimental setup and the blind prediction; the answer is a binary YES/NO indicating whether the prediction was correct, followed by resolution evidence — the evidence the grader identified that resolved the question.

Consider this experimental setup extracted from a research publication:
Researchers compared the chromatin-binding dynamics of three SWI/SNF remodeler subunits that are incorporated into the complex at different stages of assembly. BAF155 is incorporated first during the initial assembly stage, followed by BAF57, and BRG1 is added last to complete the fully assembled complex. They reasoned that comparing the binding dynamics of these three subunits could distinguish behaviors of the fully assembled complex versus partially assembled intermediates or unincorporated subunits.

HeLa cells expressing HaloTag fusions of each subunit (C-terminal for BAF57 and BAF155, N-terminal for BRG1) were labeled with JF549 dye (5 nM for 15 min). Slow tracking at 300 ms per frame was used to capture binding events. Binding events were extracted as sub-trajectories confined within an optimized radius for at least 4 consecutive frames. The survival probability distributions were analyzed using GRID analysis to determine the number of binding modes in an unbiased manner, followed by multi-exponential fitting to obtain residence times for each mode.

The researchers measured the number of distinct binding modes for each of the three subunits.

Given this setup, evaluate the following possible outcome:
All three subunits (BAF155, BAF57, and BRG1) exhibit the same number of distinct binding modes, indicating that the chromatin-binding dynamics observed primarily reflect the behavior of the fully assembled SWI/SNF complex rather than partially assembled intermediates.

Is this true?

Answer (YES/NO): YES